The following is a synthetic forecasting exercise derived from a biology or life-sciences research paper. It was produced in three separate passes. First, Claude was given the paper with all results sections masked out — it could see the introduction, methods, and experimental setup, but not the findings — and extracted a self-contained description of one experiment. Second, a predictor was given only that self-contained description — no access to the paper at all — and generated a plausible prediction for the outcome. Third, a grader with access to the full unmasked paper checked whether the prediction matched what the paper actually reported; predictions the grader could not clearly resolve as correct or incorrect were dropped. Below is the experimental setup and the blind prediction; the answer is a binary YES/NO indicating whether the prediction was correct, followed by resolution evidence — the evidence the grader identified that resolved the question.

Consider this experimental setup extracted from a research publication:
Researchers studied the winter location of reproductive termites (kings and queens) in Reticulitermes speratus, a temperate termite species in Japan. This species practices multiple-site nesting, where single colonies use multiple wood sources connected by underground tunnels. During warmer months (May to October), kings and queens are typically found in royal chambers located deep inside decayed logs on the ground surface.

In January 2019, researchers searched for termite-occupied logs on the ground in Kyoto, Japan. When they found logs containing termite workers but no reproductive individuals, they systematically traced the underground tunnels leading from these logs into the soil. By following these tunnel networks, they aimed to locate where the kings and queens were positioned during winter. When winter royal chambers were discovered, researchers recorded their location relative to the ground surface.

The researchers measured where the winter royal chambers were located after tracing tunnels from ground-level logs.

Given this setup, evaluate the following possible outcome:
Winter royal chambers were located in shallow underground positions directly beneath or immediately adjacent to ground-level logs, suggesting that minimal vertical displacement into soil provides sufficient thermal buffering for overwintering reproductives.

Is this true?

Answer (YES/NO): NO